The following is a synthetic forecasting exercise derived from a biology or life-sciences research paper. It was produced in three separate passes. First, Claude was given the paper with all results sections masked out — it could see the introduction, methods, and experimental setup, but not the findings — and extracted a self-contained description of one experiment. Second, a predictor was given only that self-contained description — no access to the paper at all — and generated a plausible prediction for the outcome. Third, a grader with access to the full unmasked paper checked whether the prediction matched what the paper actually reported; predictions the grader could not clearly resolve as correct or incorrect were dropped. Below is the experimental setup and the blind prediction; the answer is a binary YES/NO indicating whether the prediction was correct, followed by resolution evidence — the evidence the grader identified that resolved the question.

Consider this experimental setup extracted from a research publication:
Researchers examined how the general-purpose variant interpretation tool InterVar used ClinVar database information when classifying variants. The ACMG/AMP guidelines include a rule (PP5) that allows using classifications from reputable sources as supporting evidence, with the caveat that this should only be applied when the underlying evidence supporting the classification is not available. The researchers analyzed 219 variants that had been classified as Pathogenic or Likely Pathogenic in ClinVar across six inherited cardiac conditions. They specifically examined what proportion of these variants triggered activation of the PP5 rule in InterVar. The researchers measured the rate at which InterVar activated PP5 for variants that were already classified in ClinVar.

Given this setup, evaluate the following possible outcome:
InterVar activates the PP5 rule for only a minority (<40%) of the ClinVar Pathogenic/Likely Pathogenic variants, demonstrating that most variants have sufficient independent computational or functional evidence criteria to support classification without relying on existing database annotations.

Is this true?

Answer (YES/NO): NO